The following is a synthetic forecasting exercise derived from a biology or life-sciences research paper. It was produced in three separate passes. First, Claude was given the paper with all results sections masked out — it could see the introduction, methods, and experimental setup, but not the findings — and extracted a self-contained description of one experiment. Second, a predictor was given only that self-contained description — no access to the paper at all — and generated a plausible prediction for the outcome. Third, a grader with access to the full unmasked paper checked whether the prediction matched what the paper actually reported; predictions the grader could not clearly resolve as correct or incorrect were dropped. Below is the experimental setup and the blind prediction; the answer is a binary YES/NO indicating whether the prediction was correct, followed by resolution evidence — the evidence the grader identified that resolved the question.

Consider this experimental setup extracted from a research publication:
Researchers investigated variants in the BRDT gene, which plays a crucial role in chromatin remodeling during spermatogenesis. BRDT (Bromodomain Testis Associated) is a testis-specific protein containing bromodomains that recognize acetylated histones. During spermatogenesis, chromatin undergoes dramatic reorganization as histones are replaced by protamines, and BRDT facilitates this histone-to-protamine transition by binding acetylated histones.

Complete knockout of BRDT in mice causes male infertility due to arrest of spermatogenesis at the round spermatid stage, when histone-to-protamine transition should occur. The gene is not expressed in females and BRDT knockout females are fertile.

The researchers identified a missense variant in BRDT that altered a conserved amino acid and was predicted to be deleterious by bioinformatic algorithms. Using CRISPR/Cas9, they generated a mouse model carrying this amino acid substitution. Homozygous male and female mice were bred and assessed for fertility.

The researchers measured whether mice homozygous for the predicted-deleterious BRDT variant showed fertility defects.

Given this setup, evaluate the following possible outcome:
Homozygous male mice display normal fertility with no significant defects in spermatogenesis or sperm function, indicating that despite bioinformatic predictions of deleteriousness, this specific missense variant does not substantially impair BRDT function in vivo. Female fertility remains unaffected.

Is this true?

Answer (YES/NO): YES